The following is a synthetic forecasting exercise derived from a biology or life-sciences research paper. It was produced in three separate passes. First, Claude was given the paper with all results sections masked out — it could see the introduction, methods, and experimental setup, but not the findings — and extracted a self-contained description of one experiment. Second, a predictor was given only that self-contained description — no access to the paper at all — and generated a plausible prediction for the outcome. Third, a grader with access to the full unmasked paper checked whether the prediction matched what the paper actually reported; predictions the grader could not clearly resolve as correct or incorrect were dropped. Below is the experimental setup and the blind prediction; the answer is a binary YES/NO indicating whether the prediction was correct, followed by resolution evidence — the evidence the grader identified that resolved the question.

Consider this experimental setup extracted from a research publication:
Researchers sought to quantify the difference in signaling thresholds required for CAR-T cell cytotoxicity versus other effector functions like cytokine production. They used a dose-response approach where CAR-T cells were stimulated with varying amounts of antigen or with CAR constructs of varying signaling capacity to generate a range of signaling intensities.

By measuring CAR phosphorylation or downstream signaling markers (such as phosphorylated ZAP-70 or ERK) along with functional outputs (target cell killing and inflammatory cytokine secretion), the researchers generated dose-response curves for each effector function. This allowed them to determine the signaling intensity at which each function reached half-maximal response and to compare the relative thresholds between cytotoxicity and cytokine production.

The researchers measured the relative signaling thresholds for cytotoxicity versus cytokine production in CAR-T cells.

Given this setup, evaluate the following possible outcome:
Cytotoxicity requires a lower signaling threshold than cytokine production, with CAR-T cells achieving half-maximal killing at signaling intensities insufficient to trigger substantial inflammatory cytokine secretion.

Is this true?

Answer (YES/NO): YES